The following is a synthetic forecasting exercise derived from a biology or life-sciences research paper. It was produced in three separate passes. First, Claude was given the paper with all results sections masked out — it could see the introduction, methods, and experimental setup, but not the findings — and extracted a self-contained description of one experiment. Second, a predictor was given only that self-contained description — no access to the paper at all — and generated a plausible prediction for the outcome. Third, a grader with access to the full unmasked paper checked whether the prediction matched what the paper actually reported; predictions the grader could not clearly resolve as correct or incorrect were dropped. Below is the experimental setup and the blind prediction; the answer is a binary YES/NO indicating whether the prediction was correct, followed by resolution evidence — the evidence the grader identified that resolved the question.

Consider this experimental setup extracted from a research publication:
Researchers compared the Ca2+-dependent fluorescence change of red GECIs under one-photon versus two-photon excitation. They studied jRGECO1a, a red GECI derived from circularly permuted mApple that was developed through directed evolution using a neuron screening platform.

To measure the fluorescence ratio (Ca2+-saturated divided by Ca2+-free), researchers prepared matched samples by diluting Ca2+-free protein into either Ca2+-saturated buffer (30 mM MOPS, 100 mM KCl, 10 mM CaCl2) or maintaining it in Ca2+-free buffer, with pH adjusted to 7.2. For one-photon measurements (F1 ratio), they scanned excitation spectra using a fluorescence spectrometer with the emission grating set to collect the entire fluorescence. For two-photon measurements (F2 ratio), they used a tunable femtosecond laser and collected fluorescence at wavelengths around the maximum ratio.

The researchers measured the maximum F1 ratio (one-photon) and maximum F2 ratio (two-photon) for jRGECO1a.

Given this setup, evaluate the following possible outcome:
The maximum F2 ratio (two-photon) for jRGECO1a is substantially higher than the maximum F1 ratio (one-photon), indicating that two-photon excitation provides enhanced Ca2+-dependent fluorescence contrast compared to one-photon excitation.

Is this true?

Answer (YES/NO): YES